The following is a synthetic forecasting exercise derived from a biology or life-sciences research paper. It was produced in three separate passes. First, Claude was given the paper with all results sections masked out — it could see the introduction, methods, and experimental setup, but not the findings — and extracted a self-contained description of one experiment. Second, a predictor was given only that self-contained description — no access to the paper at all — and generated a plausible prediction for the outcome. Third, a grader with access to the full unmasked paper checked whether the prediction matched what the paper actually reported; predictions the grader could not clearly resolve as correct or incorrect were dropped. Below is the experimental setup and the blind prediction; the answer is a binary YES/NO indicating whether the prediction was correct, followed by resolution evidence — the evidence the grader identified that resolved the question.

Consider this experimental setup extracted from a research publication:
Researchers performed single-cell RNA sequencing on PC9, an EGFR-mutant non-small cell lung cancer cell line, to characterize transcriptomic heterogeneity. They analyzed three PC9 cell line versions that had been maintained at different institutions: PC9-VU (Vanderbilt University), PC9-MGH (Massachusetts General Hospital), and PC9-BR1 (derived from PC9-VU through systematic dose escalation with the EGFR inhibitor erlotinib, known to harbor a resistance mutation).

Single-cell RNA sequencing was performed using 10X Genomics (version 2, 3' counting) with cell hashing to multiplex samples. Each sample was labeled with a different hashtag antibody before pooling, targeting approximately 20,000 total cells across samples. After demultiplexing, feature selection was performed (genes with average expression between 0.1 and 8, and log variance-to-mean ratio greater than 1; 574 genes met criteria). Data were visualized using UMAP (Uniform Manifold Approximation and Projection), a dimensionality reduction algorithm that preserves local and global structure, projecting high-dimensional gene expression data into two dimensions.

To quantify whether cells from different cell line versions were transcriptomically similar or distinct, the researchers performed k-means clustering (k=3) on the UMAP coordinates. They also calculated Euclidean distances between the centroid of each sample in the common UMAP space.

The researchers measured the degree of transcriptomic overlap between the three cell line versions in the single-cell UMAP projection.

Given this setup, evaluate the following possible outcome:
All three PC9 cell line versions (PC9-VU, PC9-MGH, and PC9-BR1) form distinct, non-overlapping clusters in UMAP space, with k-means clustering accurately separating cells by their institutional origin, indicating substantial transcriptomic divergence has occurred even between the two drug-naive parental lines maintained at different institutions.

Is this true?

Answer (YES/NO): NO